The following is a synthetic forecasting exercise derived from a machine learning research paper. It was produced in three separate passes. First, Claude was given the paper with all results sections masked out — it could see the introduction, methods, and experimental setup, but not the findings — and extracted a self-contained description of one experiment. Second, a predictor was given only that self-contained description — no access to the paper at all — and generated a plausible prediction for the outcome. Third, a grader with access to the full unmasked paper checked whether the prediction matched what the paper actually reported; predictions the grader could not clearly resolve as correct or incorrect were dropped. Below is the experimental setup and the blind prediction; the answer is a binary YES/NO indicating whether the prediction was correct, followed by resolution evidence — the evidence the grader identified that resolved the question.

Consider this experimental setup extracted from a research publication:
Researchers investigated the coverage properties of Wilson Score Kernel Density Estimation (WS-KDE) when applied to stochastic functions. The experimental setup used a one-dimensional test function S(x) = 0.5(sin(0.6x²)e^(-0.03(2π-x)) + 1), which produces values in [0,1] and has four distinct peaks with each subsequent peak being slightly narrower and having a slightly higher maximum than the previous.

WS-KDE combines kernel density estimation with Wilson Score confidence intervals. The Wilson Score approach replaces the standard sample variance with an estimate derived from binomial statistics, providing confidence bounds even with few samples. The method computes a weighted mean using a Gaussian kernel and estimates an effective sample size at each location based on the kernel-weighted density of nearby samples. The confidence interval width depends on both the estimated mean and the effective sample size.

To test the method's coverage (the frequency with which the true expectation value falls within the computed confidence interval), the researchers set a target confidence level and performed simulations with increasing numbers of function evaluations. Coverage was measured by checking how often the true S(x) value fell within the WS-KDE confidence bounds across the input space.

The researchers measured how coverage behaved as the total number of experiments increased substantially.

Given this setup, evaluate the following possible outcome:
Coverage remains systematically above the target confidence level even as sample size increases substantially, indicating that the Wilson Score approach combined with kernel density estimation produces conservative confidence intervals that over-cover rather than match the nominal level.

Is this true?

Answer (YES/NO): NO